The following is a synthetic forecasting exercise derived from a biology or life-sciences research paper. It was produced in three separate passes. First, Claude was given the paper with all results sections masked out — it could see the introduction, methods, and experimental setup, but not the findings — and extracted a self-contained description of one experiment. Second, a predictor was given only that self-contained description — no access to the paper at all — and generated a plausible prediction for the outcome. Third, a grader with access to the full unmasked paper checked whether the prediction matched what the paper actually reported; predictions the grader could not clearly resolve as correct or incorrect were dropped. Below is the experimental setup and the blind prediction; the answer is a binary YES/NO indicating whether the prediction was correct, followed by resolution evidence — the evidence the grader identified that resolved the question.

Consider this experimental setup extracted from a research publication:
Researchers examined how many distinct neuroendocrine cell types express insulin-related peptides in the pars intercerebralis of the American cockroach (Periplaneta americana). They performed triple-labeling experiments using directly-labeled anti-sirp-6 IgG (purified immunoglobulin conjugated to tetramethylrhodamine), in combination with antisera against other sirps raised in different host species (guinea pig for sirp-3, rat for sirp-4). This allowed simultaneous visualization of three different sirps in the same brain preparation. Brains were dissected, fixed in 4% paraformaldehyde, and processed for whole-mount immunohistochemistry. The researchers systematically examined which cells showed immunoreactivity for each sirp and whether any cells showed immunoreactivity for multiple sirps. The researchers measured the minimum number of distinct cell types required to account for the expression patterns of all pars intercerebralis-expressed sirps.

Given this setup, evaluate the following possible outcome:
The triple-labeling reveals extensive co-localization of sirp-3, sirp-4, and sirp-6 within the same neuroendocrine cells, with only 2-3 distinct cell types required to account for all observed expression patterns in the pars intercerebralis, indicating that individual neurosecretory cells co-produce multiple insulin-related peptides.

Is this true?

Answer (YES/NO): NO